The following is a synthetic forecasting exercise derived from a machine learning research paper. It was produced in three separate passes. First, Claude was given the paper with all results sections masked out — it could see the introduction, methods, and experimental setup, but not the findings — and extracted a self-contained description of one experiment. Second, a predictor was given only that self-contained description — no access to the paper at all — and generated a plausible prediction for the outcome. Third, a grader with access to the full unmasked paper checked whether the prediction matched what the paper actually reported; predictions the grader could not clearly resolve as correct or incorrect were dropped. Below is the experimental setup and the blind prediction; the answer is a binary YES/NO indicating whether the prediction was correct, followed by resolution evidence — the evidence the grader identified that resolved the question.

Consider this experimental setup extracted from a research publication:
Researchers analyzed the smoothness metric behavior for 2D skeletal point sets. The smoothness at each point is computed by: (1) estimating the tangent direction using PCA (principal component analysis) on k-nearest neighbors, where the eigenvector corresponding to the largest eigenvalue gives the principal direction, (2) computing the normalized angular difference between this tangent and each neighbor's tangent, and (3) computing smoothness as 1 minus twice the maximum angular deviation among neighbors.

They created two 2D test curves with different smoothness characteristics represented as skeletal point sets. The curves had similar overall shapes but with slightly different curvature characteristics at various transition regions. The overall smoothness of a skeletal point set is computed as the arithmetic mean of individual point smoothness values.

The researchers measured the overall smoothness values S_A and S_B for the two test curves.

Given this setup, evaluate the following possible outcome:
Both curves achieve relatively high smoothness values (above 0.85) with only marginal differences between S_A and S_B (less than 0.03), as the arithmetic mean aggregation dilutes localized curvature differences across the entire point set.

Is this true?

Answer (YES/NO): YES